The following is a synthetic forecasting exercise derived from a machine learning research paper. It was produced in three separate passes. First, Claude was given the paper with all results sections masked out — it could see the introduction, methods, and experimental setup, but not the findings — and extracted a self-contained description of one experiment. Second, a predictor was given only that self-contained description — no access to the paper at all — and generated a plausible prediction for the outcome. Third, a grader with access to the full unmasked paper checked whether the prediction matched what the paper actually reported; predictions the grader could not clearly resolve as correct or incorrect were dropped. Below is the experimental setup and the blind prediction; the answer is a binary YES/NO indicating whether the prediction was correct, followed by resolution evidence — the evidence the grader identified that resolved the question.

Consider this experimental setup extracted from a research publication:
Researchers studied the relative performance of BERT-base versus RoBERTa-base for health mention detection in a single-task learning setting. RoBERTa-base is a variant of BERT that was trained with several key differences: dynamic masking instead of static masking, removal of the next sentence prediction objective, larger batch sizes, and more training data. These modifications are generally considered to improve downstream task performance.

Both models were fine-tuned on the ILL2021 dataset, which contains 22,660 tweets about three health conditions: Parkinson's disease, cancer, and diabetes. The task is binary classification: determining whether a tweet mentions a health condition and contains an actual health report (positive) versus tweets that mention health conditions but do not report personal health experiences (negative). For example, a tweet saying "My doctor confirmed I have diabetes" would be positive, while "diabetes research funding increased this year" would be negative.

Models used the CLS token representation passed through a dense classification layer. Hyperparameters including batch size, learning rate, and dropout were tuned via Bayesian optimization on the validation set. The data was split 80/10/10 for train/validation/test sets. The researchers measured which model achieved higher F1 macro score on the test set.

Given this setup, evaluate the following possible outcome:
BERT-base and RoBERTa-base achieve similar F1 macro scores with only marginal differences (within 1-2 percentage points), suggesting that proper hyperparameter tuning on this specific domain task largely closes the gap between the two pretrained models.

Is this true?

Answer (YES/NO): NO